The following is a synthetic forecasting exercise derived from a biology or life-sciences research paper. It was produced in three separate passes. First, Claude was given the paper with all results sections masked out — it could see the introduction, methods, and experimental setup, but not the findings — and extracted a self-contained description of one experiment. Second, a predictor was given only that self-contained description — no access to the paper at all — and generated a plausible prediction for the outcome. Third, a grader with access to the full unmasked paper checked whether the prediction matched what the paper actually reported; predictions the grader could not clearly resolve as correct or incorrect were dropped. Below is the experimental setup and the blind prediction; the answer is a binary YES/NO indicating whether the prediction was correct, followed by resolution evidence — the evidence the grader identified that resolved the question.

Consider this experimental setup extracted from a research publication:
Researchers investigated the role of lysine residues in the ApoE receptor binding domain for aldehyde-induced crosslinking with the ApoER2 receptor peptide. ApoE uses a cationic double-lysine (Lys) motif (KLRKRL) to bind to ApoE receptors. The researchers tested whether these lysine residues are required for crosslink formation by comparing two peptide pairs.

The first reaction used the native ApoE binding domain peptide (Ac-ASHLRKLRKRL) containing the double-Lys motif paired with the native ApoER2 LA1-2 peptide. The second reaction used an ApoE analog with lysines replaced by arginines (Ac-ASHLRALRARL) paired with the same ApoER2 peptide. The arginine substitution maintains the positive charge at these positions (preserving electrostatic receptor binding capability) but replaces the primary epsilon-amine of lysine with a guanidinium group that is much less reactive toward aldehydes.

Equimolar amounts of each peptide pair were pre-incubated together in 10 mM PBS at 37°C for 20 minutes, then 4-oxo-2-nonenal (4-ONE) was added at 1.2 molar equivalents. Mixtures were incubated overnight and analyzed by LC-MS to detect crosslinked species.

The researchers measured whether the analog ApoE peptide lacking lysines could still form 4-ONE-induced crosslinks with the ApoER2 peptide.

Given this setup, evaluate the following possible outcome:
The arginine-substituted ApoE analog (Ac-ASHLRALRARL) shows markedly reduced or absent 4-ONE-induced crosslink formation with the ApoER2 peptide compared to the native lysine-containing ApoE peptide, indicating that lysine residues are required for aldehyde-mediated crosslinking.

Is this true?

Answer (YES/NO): YES